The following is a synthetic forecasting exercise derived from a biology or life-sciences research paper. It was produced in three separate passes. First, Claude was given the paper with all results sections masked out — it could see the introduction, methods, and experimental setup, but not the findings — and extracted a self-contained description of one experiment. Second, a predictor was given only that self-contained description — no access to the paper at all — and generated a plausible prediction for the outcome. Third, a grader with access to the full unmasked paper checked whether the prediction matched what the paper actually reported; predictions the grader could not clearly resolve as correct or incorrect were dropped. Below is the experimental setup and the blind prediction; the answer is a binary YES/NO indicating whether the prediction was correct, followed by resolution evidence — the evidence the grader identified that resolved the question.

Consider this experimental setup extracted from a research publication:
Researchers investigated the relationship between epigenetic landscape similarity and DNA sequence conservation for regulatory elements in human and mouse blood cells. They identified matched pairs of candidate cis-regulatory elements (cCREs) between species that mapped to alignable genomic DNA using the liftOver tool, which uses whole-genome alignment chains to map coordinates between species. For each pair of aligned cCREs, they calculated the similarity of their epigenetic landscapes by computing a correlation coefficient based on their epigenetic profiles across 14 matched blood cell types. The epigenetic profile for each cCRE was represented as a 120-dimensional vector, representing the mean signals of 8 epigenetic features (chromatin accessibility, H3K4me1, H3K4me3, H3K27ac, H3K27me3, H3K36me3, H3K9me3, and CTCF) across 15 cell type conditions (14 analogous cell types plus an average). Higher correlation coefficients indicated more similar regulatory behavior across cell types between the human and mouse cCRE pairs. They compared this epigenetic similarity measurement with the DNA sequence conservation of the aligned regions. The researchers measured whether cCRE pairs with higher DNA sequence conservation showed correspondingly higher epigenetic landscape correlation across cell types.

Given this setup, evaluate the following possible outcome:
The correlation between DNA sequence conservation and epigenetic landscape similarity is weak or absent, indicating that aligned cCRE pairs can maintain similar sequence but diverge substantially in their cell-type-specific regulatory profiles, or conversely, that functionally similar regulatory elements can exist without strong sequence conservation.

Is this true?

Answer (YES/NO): YES